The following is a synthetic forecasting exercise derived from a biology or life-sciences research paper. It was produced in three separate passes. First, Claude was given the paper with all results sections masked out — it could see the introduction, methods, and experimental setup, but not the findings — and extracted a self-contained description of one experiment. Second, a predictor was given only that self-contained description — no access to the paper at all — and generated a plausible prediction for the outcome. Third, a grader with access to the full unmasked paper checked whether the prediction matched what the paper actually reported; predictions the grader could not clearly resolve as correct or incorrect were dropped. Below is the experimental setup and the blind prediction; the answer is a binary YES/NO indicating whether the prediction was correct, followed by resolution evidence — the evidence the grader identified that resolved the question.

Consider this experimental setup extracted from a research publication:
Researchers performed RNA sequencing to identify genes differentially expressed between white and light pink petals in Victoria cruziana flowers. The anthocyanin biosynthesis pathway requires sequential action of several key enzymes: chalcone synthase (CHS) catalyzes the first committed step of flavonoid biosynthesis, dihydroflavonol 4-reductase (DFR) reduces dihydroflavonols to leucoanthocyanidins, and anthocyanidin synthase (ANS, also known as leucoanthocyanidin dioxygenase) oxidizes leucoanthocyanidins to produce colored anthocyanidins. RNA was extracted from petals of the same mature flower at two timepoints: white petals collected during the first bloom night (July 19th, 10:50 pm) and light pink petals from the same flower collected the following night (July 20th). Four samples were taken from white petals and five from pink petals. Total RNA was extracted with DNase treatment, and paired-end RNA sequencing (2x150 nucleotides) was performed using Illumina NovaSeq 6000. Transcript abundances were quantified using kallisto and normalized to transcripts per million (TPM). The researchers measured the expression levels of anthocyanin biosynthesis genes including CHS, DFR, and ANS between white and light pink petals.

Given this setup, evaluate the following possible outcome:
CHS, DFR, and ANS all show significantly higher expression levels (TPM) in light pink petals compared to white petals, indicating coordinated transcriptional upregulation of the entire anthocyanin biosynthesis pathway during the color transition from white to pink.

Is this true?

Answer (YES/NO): NO